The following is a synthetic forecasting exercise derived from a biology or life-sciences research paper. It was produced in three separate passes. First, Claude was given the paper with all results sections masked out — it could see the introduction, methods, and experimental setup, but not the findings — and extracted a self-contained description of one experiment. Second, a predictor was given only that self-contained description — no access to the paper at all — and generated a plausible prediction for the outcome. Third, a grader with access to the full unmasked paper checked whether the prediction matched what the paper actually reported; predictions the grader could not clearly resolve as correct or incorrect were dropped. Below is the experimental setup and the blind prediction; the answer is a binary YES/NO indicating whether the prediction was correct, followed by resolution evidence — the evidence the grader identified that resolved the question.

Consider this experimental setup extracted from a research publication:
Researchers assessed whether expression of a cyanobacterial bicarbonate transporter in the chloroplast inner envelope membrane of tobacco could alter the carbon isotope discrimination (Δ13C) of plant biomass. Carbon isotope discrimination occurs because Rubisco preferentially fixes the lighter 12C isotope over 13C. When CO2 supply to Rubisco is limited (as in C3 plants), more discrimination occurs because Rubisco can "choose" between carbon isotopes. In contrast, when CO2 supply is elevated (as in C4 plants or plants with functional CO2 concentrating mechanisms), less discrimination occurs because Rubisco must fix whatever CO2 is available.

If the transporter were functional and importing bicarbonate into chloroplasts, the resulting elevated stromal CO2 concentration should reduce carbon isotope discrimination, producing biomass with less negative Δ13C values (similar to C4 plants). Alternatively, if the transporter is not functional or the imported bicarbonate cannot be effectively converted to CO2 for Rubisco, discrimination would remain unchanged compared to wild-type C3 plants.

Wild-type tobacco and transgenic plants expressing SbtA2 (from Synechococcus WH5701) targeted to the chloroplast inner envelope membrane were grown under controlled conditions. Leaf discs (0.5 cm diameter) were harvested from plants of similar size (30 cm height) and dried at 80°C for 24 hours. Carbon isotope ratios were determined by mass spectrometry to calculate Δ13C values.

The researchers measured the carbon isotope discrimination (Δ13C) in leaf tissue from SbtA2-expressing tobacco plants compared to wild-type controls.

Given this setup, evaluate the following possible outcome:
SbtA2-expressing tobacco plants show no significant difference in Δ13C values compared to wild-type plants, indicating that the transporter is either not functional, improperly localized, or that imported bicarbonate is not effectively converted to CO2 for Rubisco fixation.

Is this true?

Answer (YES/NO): NO